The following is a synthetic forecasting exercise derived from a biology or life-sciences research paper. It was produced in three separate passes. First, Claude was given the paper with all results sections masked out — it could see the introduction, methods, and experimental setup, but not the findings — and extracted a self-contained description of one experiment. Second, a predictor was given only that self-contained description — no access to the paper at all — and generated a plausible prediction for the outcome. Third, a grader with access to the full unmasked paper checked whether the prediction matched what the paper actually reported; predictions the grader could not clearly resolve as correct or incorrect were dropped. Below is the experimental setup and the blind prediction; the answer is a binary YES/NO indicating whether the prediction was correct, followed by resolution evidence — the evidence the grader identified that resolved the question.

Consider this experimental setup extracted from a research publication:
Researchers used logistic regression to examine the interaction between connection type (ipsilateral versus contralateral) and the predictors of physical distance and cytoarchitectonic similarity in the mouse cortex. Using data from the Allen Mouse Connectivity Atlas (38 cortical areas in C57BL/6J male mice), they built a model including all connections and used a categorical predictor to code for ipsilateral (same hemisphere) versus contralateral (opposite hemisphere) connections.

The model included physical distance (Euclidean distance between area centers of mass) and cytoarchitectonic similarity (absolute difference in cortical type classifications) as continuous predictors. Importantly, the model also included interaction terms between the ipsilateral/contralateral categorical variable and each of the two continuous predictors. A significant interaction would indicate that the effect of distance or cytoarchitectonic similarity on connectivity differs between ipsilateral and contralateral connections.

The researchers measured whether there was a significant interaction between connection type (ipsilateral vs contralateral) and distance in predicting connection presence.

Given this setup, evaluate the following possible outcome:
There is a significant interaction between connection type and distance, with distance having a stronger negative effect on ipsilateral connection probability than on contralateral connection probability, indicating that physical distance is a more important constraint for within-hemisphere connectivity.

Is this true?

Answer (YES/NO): YES